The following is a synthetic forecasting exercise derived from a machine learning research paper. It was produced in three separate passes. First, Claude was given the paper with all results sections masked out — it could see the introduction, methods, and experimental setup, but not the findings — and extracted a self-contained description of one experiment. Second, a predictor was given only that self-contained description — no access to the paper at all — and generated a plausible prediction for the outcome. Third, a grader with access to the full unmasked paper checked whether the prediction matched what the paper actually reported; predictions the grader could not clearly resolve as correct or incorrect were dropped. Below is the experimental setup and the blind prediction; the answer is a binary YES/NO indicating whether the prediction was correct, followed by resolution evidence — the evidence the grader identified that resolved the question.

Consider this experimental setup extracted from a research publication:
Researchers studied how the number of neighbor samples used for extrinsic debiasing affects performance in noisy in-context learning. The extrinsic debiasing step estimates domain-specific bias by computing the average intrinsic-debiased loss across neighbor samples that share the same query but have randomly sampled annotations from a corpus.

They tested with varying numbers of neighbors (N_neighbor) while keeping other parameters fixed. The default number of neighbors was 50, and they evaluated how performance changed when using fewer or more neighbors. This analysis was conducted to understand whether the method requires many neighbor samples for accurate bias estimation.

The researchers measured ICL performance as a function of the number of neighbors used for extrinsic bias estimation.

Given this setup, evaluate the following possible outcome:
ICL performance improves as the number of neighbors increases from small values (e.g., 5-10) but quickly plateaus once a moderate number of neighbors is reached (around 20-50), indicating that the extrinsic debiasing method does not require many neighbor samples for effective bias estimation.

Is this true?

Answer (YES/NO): NO